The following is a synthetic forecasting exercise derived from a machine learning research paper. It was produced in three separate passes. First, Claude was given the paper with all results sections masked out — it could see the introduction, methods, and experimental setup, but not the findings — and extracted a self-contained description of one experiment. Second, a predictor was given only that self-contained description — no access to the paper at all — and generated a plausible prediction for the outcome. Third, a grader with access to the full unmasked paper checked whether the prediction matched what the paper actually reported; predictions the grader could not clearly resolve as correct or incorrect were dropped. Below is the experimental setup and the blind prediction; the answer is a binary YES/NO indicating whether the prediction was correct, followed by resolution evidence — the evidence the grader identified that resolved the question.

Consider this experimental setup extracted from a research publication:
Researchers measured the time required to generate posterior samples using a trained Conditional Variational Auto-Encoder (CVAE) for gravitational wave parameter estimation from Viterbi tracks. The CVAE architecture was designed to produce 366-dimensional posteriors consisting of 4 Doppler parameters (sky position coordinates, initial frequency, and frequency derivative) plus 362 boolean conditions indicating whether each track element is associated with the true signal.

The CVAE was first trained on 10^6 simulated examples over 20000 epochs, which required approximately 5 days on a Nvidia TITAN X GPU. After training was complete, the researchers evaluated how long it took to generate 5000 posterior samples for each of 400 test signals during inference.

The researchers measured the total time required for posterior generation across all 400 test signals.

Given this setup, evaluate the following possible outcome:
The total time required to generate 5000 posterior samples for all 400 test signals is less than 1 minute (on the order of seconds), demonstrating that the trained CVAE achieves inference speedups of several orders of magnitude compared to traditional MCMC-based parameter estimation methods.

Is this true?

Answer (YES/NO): YES